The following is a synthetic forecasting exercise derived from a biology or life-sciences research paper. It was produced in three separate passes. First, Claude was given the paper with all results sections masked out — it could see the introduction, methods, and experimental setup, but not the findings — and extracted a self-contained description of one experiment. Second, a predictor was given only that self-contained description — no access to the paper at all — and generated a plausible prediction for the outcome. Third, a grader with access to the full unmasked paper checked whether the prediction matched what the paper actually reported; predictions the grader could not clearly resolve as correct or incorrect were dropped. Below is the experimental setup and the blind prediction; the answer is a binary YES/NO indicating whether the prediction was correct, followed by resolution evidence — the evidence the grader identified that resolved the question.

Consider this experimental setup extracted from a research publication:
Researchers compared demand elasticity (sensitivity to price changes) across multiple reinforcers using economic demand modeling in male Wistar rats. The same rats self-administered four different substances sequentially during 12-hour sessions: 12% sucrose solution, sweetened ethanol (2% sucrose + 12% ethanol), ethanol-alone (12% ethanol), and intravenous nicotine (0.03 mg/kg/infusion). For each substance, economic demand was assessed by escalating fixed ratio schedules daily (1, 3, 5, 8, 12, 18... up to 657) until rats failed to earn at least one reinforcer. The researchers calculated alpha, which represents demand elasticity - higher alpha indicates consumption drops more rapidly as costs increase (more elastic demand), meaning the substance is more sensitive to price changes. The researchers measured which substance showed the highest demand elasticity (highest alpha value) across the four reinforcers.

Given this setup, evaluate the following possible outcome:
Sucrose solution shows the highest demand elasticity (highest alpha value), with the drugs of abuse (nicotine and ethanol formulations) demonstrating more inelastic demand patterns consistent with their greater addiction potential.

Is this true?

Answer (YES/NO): NO